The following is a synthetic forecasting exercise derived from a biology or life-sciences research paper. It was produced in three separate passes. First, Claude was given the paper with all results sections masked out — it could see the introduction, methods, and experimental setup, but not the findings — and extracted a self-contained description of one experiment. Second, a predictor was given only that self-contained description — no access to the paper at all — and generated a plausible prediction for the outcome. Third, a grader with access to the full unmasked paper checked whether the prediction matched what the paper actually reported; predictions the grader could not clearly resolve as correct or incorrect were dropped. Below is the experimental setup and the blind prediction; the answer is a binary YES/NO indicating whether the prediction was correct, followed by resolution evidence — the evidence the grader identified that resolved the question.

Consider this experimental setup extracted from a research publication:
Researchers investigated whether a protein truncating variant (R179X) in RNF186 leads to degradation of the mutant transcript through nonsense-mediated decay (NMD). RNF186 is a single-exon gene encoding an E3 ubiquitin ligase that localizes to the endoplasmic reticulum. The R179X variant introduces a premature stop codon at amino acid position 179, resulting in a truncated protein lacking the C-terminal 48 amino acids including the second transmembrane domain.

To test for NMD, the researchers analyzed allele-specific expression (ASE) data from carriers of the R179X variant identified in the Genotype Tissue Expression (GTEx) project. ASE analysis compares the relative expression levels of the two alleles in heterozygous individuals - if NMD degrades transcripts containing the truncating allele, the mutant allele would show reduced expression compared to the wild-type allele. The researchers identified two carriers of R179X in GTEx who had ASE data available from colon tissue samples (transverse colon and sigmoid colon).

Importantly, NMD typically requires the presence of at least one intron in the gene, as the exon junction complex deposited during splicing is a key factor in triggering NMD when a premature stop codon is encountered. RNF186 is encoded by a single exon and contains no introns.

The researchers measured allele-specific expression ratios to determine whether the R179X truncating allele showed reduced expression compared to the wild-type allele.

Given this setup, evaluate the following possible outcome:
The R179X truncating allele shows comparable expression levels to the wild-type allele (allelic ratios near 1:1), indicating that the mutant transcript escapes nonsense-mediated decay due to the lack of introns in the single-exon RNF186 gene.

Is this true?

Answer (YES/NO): YES